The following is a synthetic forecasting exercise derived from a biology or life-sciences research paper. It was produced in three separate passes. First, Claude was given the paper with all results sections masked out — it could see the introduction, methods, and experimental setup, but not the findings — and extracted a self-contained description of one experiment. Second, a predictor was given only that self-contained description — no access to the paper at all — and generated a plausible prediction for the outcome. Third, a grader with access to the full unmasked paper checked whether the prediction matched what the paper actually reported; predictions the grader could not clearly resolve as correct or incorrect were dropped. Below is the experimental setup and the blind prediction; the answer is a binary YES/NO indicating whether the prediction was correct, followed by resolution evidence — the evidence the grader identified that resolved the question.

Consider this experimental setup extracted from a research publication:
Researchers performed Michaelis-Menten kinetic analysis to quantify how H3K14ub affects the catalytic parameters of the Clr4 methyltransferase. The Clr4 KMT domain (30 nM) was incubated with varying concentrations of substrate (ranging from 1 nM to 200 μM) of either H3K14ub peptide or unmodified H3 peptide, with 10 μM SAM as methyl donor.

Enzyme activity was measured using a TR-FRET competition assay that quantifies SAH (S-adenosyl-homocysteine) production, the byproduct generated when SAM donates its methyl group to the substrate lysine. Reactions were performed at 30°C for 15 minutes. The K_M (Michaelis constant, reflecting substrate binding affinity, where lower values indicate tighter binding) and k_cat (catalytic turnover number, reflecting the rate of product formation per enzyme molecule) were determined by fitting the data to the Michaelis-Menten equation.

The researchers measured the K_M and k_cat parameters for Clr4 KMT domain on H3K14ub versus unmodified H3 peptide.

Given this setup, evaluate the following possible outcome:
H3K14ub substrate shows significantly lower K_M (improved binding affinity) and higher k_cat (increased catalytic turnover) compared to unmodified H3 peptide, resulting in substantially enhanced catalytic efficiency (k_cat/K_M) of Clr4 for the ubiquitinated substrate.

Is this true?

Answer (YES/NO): YES